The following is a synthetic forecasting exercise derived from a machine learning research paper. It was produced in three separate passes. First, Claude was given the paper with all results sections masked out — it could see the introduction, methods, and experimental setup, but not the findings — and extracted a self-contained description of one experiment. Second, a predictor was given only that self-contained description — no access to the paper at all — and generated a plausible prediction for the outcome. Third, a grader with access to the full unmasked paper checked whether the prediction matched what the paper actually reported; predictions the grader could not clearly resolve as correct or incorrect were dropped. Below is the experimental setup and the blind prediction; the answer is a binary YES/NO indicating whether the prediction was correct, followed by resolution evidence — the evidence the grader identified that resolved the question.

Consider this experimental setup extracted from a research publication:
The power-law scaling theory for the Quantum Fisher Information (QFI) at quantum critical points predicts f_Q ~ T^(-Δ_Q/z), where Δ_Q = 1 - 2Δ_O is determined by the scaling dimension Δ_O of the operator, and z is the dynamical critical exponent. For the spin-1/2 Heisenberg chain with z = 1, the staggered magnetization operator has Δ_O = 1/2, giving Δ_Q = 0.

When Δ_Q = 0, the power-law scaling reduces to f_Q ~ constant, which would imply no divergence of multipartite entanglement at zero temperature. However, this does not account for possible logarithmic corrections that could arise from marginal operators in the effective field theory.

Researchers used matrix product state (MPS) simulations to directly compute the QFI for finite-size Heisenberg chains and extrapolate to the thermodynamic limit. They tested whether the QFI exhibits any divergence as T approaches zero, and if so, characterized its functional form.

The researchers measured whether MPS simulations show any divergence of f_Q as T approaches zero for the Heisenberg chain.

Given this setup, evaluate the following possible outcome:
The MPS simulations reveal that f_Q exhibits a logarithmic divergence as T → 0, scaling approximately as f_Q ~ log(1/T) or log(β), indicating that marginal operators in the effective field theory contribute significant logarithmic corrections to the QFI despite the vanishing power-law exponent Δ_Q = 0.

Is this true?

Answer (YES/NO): NO